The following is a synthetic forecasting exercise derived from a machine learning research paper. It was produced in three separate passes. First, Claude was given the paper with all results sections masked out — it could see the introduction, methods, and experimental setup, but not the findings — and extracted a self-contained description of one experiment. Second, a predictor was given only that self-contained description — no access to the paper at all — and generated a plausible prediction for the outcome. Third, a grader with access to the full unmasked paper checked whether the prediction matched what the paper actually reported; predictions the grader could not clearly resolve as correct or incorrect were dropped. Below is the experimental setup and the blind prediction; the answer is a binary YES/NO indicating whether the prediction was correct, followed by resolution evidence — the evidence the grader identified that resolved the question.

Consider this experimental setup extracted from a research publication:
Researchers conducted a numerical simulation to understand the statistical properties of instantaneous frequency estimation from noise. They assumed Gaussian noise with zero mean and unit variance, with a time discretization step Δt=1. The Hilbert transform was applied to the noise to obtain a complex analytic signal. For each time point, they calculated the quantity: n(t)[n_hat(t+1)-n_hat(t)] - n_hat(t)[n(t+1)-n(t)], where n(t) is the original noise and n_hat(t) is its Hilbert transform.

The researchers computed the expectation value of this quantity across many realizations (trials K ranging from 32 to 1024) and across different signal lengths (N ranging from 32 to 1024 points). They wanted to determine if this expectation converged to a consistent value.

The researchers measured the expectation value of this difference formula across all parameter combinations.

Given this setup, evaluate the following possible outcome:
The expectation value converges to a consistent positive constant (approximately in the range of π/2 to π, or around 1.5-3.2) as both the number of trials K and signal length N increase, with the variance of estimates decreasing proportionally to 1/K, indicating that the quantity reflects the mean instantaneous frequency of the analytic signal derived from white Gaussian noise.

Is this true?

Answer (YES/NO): NO